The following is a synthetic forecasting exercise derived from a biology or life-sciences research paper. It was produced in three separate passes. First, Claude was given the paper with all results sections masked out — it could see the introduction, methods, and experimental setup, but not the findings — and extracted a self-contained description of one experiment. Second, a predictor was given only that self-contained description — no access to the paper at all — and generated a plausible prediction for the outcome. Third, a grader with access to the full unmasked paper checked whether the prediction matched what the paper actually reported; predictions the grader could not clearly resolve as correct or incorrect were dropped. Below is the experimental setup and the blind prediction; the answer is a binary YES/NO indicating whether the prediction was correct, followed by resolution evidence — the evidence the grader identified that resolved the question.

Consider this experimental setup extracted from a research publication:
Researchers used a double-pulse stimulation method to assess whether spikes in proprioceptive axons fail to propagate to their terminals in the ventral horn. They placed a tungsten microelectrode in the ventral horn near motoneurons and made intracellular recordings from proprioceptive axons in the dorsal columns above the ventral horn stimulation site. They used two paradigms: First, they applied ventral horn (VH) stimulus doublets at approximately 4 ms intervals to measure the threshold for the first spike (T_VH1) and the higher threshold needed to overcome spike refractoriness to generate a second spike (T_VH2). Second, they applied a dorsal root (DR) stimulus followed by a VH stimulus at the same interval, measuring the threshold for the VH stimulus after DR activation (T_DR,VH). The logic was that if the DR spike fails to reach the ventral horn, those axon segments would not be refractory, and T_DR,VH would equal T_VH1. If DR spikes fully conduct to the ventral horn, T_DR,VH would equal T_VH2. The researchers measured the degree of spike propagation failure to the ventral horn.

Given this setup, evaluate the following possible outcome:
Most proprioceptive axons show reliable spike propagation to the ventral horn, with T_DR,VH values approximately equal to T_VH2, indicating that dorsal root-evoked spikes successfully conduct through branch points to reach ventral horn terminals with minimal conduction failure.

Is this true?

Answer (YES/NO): NO